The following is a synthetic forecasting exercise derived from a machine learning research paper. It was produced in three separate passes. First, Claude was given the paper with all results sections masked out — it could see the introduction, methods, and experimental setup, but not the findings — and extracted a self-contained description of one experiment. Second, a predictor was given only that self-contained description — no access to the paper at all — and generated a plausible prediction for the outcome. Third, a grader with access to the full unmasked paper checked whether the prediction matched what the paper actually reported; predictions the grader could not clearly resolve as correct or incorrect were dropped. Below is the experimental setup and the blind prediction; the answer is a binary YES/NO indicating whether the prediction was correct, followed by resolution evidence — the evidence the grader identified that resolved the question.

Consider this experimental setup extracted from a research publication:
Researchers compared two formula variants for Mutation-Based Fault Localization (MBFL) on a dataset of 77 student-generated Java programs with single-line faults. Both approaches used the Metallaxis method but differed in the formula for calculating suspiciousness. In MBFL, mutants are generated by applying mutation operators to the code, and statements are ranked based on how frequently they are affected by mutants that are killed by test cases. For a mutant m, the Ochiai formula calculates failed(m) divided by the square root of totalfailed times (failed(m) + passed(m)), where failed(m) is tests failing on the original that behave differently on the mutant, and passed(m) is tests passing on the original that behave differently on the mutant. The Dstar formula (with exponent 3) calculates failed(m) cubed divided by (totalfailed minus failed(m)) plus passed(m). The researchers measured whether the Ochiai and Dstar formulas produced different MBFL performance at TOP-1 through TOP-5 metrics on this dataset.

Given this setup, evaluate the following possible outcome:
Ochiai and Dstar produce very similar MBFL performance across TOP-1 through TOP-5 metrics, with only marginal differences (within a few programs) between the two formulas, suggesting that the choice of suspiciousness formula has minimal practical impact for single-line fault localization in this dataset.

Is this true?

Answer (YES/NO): YES